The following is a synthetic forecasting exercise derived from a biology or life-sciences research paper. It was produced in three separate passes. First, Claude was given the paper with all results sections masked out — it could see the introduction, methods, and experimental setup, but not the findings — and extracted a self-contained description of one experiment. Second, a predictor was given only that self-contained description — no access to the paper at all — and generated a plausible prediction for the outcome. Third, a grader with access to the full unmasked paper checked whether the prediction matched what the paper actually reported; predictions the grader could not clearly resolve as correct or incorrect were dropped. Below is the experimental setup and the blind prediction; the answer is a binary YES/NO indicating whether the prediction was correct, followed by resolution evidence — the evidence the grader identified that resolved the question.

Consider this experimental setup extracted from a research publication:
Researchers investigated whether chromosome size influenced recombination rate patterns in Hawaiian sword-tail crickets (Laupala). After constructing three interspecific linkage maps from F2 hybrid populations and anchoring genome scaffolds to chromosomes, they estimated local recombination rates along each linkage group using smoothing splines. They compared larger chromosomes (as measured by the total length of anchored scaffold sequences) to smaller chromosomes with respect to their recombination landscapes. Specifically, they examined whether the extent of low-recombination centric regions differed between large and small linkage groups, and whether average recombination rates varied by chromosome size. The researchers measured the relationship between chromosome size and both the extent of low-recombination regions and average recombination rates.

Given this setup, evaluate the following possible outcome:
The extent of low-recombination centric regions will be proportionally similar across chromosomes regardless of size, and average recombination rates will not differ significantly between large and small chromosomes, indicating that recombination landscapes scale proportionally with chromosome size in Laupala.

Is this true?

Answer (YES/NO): NO